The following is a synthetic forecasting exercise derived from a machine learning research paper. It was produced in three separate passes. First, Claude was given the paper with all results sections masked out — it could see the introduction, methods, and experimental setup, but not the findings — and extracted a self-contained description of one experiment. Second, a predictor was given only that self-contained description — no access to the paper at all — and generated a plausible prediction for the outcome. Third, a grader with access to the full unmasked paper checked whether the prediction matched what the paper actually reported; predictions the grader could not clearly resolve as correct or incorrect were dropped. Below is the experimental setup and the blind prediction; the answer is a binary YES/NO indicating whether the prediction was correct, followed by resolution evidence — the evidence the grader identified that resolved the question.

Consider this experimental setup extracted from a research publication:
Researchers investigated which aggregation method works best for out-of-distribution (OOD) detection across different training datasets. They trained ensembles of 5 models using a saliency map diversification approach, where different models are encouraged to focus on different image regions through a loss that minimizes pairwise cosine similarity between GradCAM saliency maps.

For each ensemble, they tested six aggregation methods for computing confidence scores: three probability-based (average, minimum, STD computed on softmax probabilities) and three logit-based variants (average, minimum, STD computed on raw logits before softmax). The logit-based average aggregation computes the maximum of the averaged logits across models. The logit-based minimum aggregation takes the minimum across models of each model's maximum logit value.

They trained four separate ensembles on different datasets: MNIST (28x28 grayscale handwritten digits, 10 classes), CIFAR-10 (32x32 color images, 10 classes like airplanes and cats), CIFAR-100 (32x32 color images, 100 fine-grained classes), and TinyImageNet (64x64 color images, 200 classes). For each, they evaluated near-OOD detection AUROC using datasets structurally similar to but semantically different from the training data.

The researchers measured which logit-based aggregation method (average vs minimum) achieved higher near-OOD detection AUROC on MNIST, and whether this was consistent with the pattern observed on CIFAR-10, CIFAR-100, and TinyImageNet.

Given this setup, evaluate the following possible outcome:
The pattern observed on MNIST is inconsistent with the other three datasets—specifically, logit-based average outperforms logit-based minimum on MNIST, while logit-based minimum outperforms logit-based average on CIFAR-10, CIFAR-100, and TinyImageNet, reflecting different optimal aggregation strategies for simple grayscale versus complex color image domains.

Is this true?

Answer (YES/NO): NO